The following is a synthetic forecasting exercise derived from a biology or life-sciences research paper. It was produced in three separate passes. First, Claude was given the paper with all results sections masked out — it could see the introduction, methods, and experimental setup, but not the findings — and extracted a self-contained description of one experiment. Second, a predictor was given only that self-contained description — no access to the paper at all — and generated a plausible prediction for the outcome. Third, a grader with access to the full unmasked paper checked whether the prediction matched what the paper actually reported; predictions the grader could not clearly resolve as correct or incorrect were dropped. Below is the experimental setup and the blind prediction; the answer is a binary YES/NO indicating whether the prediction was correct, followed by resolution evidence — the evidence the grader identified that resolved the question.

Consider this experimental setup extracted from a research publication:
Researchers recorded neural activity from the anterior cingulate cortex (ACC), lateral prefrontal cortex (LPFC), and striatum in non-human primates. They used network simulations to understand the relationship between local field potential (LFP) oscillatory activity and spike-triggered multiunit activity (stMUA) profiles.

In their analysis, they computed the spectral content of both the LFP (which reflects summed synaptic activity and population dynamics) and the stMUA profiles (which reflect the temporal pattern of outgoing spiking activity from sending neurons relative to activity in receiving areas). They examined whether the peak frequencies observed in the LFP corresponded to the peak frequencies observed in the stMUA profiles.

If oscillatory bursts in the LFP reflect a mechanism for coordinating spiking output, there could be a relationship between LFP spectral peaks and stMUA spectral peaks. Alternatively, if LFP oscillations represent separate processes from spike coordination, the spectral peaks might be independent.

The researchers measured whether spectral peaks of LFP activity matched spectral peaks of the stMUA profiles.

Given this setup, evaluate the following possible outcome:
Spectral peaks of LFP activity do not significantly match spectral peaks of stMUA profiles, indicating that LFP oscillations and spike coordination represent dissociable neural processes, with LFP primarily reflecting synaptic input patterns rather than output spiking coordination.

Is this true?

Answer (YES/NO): NO